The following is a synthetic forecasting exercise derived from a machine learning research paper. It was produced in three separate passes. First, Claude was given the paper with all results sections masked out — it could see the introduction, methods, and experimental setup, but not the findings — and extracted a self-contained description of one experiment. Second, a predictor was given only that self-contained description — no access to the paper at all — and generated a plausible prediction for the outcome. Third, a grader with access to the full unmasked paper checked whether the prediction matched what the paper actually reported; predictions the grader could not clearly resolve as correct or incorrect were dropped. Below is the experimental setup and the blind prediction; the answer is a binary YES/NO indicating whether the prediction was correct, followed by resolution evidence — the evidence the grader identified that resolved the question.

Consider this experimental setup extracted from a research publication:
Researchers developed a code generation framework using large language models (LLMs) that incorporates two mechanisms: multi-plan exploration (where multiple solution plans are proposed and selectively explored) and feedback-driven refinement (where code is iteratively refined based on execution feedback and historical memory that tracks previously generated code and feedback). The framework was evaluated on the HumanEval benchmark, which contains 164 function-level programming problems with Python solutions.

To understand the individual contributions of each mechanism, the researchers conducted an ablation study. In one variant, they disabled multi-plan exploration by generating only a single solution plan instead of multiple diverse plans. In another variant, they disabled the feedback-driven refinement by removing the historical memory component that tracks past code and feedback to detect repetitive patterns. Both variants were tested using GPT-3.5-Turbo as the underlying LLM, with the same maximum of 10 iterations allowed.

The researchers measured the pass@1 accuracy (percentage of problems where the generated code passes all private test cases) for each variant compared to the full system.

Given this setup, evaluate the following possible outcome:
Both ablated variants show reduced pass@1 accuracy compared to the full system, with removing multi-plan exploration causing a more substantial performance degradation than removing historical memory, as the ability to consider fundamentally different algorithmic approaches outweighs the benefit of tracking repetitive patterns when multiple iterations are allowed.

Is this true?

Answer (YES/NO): NO